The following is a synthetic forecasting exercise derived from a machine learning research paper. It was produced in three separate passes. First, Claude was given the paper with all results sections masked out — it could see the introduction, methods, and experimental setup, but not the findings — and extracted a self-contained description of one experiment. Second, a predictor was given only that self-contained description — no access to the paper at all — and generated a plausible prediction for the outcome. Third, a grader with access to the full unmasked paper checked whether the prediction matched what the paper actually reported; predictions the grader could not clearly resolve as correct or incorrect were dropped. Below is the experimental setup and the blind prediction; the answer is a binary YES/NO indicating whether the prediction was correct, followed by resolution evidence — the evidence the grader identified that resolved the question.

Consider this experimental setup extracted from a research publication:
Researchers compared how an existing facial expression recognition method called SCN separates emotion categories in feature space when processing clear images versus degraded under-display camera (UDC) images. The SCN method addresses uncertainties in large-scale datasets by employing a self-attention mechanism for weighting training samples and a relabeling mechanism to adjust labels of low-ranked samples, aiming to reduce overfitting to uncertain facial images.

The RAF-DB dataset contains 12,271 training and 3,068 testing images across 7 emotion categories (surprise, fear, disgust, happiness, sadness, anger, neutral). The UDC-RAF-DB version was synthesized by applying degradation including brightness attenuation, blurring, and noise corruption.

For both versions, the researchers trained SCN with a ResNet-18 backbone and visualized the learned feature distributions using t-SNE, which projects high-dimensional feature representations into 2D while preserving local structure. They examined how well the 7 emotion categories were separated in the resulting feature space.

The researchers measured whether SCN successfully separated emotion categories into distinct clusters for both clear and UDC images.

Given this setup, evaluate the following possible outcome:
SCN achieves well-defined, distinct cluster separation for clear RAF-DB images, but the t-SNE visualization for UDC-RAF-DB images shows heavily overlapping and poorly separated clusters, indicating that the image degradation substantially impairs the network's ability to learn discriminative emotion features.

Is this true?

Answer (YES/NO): NO